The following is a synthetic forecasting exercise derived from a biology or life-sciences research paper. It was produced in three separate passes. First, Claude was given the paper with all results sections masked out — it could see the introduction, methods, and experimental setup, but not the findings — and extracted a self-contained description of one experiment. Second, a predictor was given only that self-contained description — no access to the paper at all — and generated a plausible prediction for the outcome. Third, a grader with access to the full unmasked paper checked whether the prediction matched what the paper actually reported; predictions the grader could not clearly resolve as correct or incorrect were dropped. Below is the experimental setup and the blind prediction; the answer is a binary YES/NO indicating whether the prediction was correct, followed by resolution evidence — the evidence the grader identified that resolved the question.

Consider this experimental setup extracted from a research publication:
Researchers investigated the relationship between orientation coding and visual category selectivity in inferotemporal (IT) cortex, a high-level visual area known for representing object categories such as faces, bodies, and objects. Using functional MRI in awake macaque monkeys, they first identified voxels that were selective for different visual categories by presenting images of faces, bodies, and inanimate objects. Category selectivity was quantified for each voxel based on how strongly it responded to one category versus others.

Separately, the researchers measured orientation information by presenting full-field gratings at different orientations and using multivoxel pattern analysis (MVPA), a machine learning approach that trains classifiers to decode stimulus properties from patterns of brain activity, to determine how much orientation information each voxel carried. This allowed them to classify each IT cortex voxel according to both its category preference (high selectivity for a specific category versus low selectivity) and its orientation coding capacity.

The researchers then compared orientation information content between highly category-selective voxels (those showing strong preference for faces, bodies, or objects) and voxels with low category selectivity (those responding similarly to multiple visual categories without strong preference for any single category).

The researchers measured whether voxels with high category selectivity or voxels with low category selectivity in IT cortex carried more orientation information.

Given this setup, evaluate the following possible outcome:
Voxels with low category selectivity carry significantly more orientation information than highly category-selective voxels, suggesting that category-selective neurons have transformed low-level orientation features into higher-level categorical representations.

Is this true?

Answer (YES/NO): YES